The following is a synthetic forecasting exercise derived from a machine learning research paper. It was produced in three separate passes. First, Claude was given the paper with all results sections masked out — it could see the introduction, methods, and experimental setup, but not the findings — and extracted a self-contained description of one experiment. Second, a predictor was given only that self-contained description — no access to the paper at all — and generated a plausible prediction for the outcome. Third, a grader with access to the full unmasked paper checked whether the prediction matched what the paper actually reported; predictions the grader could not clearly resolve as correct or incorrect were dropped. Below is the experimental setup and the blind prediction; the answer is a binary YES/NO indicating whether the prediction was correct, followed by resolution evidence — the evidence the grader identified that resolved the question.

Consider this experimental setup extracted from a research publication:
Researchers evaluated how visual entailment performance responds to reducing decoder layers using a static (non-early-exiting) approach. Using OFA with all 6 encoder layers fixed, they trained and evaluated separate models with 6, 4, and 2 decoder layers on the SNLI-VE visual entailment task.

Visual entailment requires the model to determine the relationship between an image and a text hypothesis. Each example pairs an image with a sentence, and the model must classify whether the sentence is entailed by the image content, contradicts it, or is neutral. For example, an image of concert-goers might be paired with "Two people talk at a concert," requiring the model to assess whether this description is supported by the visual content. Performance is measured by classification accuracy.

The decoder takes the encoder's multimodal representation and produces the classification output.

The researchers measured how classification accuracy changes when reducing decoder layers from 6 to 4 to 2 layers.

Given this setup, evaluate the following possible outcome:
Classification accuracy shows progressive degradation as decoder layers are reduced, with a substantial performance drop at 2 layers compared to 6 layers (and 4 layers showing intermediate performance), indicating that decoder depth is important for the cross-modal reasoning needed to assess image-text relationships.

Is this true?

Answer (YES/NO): YES